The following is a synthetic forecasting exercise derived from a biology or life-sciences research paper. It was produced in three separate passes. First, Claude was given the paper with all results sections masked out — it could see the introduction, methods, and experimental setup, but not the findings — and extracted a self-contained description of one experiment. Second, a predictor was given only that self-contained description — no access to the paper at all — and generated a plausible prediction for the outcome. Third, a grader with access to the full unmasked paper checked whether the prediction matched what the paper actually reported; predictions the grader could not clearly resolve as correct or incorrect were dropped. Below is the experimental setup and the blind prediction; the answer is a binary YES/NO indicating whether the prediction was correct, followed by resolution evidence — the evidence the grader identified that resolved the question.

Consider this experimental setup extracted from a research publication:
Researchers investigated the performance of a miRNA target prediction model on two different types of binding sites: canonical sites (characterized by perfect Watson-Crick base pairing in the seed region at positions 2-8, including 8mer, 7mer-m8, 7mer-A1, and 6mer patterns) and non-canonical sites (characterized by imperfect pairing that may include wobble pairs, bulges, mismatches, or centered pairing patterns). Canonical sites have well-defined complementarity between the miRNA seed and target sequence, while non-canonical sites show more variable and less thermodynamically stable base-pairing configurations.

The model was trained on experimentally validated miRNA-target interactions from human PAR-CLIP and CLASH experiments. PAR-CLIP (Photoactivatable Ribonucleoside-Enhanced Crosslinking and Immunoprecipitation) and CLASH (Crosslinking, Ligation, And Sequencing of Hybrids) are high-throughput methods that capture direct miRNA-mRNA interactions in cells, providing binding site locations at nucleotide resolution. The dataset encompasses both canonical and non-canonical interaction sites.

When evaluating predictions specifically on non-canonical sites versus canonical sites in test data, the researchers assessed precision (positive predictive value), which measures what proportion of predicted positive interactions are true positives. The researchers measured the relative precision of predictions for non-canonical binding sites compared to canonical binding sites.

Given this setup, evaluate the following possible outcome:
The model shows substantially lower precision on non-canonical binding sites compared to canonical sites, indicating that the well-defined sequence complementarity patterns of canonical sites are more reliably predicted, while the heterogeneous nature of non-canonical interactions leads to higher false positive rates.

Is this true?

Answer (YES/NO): NO